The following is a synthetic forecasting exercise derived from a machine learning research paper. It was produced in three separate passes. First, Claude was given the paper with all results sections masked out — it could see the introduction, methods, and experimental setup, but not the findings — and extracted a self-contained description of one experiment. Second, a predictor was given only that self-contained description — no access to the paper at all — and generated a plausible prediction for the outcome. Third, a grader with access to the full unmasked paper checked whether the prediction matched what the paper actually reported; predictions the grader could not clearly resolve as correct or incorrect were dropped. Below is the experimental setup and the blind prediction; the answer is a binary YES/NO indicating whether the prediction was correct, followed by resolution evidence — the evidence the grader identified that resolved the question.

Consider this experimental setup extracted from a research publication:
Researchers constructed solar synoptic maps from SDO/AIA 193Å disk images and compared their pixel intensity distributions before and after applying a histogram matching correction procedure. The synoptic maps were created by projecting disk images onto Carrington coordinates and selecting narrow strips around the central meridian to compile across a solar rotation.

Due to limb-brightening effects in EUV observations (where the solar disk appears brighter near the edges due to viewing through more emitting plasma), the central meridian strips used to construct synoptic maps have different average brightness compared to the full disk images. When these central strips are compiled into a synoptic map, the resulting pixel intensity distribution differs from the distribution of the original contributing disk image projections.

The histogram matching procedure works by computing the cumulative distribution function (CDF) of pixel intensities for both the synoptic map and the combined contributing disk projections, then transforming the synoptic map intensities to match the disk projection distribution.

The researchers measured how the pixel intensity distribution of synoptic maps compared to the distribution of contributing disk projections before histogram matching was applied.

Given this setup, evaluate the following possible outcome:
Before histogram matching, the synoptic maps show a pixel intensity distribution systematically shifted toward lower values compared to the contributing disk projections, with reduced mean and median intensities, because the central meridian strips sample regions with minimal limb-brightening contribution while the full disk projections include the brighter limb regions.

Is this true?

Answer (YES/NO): YES